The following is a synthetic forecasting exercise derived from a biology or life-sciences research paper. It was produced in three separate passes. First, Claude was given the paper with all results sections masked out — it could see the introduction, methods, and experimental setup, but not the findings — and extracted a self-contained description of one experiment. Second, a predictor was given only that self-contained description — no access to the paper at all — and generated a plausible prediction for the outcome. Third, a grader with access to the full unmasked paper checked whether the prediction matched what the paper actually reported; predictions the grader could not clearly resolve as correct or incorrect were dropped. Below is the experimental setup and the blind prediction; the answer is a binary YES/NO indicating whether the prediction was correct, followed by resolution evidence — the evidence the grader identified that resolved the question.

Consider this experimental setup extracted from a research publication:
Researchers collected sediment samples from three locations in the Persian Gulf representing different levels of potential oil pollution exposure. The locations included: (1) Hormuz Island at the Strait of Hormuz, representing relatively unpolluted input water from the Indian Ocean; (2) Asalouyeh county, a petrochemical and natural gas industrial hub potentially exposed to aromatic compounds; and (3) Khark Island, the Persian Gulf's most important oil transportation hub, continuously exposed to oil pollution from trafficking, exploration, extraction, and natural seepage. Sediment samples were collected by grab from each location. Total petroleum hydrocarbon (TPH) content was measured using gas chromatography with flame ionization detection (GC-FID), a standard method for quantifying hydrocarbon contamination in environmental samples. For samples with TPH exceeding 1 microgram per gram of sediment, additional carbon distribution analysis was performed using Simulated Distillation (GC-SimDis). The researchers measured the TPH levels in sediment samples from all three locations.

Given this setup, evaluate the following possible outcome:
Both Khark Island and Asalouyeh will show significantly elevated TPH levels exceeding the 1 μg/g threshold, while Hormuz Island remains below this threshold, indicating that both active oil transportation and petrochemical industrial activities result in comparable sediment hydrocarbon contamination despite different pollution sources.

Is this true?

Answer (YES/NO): NO